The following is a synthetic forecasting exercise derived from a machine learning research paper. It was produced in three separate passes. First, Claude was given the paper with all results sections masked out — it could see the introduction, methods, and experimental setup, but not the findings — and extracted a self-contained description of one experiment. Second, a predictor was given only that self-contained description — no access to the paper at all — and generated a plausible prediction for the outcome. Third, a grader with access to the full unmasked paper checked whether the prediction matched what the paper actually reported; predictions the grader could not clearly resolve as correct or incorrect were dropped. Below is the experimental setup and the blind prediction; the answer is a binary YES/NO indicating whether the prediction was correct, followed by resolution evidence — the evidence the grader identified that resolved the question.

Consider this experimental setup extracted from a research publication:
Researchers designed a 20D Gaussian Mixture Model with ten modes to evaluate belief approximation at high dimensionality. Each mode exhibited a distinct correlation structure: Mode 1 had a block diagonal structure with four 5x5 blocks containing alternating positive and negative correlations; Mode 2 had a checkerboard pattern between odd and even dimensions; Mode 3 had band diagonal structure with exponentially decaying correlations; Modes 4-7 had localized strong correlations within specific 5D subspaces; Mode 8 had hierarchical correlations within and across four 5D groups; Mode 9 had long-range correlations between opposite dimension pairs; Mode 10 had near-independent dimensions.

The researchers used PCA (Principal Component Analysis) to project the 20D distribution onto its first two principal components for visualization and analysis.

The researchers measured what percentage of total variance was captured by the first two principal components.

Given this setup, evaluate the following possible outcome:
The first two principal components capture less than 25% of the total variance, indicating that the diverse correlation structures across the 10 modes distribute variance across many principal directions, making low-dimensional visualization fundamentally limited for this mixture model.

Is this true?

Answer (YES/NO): NO